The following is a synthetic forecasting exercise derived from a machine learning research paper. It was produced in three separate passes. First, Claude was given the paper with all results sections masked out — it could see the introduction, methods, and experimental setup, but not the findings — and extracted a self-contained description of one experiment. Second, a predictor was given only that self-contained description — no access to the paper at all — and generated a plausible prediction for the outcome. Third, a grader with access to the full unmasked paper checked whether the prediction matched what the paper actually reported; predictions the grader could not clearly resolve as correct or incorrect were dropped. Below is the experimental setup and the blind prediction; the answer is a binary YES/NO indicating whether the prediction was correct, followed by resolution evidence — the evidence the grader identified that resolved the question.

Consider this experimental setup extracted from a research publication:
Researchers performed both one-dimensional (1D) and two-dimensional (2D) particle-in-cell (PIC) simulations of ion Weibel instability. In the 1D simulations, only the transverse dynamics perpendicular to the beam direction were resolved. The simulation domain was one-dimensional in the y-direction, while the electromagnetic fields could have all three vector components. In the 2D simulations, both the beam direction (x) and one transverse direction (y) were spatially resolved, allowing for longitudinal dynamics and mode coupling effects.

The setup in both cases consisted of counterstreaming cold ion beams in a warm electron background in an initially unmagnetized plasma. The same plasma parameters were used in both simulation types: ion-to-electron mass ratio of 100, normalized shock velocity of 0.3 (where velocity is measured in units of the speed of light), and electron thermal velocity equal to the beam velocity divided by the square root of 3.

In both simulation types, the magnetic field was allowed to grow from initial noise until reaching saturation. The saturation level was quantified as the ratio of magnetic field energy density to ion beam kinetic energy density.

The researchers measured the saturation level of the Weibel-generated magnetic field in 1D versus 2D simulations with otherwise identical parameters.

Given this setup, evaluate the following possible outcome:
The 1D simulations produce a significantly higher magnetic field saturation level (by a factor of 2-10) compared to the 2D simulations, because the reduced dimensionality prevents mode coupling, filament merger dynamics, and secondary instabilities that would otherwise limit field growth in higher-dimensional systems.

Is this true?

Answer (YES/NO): NO